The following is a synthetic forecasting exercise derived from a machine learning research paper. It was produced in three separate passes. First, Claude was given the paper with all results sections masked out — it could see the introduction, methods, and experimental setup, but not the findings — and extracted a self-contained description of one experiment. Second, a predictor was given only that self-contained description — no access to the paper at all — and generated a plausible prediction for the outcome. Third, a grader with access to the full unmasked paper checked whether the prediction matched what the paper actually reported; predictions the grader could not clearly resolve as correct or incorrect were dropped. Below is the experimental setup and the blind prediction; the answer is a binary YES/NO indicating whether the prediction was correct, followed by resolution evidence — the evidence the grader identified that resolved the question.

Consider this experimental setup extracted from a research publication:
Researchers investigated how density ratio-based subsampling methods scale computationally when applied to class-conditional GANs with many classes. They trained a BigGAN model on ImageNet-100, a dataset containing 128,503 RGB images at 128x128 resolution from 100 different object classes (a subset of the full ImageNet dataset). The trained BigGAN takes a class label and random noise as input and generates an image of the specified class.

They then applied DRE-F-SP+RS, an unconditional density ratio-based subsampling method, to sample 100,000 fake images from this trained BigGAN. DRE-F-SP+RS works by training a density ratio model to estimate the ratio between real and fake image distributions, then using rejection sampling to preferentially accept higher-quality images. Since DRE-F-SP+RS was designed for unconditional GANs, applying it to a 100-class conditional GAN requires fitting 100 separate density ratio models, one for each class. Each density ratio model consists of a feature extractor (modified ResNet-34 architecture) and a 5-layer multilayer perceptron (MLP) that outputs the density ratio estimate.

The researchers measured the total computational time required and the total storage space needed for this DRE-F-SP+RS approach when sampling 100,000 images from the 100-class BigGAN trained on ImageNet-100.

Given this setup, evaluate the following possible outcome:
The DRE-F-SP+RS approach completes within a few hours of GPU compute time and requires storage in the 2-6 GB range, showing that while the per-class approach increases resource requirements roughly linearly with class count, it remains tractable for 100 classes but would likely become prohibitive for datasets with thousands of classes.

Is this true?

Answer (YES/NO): NO